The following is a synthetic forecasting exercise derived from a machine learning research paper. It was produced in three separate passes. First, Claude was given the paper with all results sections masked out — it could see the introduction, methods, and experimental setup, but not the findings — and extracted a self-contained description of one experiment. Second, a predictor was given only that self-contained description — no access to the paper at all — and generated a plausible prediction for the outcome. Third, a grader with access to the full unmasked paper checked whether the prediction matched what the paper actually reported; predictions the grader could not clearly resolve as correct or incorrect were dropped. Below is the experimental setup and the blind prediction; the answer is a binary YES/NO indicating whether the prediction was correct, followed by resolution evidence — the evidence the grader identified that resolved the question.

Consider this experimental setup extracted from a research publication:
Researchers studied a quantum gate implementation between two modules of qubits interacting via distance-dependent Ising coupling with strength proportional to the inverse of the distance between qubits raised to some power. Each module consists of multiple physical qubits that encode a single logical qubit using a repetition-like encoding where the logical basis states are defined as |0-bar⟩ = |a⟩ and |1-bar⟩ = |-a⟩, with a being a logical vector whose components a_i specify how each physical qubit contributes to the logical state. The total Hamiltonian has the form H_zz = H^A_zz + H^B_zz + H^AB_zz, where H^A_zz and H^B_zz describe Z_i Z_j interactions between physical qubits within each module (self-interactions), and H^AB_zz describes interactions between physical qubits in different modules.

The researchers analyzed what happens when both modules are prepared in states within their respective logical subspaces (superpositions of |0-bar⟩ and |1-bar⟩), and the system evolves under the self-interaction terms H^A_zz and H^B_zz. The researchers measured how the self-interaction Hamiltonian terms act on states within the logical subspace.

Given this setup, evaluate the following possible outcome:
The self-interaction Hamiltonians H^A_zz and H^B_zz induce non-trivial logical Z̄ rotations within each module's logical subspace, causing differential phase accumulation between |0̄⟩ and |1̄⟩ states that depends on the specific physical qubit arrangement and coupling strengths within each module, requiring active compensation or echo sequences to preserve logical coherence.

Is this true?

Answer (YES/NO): NO